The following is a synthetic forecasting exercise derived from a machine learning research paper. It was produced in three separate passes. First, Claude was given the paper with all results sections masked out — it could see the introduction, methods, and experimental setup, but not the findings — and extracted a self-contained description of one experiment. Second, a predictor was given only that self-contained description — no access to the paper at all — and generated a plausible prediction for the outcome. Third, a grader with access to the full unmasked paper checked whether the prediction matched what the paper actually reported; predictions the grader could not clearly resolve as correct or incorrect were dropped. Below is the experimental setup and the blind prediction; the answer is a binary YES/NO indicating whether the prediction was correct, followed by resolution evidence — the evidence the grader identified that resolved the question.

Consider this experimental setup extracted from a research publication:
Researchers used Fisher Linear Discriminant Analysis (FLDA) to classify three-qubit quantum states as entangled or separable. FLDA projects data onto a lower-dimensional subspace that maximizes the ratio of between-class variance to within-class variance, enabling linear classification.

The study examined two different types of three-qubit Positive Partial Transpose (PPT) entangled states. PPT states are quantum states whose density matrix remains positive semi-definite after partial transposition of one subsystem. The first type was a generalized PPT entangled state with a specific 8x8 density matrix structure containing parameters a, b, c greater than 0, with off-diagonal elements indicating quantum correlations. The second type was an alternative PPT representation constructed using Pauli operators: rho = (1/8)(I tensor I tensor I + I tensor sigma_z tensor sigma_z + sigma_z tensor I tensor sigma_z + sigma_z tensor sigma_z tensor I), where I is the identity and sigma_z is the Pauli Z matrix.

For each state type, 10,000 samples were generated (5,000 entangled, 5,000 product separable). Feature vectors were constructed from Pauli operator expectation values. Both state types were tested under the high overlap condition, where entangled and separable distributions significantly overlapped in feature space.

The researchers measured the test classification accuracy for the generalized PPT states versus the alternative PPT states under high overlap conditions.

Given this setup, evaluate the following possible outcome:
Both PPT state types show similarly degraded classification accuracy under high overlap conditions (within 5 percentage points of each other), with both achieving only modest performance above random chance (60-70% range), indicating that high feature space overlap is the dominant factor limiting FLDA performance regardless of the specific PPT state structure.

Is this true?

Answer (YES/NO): NO